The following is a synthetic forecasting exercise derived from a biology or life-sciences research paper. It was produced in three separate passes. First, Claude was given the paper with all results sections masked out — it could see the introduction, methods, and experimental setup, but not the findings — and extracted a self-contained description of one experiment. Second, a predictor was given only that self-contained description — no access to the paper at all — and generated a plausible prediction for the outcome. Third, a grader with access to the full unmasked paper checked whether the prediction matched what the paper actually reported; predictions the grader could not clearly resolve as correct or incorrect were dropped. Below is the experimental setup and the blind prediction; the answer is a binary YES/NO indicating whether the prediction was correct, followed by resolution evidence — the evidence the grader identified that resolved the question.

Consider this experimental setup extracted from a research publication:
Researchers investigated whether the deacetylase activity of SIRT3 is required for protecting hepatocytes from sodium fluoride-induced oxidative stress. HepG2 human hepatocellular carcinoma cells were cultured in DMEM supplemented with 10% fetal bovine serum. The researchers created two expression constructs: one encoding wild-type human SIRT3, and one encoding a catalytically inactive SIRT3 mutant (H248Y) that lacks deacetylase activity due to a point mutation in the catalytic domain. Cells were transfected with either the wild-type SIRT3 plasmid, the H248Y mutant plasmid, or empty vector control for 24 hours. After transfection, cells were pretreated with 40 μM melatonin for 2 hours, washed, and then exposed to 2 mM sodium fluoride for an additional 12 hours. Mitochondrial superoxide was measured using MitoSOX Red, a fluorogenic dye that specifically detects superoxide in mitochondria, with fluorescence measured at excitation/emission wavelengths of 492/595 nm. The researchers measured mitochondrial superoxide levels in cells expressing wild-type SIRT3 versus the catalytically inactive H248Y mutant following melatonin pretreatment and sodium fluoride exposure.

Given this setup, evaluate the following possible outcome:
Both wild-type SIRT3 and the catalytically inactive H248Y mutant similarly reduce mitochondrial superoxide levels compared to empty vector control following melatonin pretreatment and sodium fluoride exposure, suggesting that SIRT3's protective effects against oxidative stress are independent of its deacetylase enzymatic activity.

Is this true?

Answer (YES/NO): NO